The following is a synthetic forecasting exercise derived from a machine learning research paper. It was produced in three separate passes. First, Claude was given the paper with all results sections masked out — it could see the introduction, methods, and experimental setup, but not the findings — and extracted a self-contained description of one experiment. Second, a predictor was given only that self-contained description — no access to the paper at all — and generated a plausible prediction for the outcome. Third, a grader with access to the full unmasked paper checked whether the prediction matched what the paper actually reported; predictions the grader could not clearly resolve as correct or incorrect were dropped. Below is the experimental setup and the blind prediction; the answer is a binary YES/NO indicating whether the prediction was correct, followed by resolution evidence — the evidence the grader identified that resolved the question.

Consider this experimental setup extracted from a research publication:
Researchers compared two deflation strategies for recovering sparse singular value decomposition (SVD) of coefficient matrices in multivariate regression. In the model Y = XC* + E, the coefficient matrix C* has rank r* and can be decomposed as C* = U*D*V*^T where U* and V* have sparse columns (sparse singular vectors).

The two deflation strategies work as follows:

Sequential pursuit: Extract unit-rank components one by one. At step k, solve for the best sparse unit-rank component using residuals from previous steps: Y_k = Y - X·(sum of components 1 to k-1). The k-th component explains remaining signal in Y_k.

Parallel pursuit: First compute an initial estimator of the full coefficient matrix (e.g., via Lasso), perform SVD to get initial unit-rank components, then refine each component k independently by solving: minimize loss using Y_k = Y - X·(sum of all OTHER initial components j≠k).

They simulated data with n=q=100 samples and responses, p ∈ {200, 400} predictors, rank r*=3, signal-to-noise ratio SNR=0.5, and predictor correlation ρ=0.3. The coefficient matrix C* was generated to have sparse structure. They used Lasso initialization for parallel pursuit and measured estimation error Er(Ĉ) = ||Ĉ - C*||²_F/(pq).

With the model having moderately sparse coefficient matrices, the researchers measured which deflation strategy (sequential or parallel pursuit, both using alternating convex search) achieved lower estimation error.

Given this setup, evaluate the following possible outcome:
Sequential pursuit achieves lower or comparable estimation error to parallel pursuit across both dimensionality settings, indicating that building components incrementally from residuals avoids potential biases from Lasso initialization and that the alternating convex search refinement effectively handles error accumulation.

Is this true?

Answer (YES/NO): YES